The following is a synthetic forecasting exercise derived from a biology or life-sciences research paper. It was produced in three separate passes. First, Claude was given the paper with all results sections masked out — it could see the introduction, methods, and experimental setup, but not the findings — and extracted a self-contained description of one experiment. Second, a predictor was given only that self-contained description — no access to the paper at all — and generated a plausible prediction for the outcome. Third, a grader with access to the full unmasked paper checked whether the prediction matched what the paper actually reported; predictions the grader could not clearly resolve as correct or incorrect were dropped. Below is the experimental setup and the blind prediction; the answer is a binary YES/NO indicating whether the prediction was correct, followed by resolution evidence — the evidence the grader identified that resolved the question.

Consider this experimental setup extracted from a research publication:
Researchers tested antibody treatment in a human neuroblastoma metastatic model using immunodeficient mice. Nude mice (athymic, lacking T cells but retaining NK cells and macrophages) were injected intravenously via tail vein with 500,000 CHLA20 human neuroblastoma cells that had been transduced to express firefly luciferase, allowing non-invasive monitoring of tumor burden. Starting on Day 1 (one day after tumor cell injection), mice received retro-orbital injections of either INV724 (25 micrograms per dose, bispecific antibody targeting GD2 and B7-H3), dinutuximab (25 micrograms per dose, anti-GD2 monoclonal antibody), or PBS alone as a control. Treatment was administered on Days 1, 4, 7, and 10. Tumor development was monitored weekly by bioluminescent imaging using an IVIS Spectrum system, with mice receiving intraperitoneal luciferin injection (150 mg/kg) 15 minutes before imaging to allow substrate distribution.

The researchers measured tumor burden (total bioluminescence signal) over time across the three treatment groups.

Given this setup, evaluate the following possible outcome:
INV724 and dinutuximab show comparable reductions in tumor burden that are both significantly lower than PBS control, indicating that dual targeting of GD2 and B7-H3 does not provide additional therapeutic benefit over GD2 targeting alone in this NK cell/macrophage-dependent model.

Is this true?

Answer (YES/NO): YES